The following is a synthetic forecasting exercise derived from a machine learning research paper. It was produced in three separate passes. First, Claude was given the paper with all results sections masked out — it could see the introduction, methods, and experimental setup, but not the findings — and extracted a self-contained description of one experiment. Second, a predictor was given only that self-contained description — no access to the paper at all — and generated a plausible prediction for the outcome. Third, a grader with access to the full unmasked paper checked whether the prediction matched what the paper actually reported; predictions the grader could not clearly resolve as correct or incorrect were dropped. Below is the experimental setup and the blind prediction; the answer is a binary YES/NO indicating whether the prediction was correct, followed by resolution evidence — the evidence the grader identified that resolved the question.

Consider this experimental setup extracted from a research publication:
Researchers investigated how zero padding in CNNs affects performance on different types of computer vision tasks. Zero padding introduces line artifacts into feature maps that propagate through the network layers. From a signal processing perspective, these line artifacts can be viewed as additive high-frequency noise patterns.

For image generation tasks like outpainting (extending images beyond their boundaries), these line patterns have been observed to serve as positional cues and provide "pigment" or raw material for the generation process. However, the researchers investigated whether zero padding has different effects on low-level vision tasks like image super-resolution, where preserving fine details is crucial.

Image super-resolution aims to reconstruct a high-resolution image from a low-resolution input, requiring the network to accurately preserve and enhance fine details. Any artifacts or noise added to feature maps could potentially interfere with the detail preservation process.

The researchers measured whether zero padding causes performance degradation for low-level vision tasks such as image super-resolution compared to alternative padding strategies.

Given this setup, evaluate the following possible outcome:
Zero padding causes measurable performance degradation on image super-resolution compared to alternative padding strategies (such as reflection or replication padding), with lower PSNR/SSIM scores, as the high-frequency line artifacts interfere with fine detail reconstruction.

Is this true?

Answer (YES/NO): YES